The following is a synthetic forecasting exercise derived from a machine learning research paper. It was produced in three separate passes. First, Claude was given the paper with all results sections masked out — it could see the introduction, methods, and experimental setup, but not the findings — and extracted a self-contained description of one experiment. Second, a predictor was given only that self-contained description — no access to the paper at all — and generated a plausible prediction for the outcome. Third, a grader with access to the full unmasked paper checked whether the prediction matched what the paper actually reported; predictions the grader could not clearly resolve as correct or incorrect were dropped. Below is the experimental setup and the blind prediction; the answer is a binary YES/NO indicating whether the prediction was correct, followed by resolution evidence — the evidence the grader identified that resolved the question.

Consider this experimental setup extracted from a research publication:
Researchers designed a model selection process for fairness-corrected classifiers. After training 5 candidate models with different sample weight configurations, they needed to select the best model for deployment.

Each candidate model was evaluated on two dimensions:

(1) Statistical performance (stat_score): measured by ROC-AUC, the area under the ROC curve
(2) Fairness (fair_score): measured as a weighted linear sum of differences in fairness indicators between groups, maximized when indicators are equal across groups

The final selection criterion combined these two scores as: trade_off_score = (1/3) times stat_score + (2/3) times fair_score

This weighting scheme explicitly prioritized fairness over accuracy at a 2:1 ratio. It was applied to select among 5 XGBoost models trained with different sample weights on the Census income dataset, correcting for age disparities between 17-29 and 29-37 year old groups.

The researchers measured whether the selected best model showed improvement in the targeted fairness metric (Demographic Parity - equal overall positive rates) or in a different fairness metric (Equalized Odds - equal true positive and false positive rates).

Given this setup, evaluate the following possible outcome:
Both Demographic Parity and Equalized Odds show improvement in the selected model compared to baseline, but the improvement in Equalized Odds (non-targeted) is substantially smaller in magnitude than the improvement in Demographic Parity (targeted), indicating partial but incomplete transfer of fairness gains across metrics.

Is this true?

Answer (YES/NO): NO